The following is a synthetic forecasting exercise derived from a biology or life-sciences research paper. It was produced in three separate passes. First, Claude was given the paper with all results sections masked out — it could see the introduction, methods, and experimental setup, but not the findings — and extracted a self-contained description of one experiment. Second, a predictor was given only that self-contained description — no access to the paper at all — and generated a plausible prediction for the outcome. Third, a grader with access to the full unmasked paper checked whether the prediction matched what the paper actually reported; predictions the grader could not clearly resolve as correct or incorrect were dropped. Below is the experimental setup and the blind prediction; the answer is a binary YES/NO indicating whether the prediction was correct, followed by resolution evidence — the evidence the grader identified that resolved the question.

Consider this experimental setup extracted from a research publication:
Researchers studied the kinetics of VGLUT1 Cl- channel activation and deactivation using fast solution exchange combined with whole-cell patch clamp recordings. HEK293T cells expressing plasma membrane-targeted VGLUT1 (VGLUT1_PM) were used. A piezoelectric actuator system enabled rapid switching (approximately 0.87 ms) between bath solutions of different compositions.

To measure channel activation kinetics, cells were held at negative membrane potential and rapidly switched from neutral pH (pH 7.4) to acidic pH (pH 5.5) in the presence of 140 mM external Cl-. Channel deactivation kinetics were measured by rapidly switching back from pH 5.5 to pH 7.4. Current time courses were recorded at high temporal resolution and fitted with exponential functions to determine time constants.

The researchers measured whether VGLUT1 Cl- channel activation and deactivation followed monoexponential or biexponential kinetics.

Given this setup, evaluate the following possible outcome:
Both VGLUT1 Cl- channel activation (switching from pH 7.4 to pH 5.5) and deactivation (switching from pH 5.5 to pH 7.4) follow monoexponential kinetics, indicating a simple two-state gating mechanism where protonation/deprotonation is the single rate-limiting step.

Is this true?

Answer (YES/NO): NO